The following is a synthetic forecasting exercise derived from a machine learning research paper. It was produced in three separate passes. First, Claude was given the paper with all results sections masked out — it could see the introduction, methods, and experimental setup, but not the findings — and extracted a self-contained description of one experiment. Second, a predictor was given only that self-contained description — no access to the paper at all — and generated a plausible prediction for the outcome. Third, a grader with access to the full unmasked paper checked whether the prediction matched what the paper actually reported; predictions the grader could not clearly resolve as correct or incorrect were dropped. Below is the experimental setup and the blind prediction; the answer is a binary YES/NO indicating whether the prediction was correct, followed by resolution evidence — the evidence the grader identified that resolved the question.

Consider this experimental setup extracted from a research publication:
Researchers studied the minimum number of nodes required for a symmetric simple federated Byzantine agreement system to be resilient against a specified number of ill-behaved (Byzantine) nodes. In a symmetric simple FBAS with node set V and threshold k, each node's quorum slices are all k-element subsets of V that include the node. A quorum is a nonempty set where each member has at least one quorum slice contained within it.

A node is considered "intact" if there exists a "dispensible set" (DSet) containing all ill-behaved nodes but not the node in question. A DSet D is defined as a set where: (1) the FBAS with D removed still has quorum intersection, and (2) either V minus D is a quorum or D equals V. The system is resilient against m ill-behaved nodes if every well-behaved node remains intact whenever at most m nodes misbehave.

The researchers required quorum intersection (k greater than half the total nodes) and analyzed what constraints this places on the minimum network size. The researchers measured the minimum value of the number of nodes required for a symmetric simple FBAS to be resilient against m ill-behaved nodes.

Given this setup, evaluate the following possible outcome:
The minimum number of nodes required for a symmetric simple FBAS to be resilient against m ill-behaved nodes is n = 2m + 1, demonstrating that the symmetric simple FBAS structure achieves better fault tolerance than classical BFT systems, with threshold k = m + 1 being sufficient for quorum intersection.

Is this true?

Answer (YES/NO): NO